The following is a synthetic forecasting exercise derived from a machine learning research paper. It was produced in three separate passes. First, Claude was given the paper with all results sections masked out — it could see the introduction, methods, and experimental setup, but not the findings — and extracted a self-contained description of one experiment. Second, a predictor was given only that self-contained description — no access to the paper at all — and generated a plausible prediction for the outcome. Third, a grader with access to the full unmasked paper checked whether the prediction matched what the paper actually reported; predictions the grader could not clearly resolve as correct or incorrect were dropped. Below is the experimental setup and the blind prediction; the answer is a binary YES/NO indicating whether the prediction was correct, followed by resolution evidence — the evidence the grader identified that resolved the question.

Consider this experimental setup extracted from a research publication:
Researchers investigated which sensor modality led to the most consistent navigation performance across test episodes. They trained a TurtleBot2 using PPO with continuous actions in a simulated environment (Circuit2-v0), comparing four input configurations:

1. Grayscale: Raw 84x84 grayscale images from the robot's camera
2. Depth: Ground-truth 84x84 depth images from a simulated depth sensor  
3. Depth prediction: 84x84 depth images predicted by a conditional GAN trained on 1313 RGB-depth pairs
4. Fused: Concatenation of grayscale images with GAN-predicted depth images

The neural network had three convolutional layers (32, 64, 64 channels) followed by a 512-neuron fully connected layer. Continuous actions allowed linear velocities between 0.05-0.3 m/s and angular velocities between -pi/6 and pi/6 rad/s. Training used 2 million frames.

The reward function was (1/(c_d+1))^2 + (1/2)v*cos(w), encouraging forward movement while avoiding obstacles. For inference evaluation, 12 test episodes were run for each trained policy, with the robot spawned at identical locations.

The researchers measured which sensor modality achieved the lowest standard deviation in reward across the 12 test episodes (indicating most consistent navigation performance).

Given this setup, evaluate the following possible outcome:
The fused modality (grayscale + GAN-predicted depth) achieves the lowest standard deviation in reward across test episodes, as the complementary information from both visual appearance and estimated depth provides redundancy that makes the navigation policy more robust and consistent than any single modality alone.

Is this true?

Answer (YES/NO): YES